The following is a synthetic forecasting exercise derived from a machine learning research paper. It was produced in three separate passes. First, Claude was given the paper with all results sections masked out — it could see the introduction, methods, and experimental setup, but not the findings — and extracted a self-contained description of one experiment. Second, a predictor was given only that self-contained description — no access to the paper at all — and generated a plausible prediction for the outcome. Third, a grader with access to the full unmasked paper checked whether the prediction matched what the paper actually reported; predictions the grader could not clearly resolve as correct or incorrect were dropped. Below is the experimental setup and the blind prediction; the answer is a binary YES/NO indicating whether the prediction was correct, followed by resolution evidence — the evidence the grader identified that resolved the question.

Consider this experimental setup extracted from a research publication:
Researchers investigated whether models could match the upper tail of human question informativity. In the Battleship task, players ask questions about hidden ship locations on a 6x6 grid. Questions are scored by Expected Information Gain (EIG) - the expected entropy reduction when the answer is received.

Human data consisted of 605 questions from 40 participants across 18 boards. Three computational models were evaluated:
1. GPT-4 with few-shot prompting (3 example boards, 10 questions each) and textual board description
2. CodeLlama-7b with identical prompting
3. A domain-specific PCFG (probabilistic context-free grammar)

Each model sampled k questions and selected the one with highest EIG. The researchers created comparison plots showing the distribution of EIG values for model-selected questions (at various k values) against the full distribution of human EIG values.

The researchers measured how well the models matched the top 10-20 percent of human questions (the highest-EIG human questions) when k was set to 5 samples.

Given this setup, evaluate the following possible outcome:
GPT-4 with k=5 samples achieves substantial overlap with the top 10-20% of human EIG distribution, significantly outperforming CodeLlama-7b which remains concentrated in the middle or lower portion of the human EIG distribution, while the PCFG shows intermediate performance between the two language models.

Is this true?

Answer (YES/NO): NO